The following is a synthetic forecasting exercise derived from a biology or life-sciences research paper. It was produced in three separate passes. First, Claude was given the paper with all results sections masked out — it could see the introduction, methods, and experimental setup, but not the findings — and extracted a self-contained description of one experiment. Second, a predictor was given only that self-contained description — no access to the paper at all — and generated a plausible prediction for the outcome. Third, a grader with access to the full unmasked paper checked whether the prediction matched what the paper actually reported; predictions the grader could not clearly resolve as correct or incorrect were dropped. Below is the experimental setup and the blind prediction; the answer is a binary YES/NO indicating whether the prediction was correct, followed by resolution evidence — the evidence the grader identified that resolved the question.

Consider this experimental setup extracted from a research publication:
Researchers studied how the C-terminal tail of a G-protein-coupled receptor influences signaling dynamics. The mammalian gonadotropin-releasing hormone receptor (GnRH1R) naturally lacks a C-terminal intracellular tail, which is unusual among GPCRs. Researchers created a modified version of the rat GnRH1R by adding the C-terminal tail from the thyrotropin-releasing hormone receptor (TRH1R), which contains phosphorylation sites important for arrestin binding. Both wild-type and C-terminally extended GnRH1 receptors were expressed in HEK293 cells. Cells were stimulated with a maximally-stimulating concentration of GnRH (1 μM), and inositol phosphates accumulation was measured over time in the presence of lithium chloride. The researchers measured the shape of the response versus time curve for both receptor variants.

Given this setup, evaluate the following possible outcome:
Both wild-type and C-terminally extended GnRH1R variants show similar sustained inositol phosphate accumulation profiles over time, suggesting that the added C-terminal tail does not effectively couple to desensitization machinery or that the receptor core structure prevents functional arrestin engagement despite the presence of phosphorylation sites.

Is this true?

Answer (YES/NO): NO